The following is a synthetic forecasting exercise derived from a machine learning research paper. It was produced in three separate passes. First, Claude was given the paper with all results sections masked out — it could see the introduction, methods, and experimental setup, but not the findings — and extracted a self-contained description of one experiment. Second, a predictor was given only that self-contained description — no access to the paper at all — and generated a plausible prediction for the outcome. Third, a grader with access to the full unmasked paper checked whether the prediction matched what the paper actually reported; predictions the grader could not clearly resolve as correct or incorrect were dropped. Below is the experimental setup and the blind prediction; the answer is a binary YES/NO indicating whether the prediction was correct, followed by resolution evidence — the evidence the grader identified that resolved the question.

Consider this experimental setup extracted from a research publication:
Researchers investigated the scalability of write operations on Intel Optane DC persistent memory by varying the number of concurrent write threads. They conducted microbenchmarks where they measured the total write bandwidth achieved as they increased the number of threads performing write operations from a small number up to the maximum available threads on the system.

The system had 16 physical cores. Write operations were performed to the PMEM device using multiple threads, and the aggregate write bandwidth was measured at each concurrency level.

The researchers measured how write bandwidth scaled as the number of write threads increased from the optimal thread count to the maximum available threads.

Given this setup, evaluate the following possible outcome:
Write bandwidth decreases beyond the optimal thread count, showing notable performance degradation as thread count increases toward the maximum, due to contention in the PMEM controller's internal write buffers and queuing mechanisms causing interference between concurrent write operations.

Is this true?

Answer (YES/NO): YES